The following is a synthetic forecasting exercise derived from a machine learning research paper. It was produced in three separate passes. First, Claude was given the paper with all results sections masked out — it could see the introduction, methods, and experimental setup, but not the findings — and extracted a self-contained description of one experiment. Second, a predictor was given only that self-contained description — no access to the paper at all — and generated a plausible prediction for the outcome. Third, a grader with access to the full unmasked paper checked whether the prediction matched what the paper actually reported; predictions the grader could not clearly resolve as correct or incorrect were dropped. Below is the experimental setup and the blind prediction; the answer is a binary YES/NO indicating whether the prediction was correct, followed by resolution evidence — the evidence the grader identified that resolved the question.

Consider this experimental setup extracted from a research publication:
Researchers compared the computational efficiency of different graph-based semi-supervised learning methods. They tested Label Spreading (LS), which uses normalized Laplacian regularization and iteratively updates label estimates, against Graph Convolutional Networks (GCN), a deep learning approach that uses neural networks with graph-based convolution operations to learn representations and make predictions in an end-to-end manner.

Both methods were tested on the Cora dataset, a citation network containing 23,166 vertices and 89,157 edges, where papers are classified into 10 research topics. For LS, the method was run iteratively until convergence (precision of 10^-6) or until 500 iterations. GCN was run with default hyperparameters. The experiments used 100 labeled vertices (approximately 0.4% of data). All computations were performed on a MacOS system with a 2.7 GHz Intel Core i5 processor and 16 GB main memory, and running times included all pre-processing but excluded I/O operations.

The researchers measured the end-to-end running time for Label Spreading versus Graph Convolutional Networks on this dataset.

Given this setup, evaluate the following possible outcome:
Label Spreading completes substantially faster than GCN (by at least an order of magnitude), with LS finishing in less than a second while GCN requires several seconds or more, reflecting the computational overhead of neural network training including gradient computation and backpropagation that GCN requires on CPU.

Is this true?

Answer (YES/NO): YES